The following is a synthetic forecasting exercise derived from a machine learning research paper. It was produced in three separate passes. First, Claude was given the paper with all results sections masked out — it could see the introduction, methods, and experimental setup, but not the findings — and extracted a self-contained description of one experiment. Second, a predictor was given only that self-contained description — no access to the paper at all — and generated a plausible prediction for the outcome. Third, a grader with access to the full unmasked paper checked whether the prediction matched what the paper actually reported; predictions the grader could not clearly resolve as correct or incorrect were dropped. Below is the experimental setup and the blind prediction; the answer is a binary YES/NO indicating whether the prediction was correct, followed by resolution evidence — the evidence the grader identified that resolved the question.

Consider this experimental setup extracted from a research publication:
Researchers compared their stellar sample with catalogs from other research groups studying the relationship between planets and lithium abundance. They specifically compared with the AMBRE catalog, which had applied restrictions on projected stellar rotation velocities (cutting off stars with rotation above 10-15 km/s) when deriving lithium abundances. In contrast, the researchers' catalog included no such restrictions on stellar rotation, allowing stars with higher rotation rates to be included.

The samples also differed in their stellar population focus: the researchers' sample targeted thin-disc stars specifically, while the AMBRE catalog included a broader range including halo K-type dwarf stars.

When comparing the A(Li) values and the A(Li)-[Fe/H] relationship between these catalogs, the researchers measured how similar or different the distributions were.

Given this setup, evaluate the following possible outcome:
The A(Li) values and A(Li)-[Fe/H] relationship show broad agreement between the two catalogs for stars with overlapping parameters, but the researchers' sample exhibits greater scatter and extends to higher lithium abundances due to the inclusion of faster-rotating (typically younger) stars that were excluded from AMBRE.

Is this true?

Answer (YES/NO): NO